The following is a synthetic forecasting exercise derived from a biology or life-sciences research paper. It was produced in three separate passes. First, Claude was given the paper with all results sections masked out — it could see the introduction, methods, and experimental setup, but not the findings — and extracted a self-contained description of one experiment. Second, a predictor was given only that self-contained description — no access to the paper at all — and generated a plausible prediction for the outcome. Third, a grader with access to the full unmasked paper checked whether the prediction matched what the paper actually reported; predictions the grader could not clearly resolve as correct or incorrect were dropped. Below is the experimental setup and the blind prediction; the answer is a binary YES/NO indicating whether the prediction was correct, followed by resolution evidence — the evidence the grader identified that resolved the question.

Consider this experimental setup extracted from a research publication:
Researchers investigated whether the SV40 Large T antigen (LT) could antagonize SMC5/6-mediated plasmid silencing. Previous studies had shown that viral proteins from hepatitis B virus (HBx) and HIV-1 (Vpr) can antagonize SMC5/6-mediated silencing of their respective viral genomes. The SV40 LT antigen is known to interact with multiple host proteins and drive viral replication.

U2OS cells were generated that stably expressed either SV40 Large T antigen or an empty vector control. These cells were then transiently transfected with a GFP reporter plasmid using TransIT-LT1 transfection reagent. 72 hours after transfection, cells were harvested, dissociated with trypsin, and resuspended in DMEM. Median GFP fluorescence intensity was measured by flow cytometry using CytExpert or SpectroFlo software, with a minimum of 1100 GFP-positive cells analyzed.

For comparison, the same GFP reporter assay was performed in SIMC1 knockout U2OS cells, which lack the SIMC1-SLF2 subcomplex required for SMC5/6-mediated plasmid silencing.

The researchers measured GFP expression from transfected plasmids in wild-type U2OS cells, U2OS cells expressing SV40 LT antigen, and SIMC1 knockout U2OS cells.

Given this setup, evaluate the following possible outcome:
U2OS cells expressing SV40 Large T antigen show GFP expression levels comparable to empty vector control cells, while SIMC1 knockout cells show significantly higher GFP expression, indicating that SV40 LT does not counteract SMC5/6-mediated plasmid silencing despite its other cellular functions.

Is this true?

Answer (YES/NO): NO